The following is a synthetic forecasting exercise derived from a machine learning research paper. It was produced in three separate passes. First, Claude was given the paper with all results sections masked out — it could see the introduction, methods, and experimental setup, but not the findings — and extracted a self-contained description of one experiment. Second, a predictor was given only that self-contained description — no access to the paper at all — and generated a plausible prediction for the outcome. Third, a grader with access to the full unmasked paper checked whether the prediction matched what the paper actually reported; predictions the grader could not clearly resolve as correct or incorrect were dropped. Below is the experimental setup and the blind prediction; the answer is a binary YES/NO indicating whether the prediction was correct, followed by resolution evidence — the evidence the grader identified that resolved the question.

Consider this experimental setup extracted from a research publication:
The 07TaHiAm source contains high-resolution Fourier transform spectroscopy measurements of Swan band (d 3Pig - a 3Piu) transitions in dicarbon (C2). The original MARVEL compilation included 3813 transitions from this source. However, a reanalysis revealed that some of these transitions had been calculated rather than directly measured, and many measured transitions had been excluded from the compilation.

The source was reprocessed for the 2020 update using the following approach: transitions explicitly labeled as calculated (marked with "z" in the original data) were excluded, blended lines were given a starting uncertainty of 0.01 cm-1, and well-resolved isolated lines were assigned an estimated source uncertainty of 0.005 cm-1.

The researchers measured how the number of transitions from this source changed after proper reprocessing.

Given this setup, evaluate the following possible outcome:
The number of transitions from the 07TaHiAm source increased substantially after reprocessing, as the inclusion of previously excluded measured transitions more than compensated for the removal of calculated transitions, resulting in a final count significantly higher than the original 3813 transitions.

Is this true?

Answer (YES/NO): YES